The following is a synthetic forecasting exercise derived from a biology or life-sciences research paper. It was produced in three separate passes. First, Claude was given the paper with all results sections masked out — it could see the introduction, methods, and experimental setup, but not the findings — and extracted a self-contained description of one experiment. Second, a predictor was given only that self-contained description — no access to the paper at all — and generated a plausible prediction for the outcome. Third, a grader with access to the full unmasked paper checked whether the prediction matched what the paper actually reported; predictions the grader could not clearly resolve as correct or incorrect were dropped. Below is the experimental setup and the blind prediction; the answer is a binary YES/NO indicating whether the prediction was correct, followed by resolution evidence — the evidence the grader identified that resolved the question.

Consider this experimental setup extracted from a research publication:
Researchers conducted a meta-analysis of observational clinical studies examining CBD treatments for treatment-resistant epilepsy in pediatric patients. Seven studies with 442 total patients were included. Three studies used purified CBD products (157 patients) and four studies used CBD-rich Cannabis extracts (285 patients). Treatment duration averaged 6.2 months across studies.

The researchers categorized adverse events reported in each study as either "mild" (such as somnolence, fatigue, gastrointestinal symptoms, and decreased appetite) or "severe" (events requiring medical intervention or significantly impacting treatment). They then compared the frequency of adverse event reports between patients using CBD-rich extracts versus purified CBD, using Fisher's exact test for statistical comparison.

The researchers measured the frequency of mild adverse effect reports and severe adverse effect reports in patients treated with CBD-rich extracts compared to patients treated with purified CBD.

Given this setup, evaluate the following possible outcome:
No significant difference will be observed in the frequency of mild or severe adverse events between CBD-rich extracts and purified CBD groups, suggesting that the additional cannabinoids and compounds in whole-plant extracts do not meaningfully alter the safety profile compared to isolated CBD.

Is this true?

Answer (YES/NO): NO